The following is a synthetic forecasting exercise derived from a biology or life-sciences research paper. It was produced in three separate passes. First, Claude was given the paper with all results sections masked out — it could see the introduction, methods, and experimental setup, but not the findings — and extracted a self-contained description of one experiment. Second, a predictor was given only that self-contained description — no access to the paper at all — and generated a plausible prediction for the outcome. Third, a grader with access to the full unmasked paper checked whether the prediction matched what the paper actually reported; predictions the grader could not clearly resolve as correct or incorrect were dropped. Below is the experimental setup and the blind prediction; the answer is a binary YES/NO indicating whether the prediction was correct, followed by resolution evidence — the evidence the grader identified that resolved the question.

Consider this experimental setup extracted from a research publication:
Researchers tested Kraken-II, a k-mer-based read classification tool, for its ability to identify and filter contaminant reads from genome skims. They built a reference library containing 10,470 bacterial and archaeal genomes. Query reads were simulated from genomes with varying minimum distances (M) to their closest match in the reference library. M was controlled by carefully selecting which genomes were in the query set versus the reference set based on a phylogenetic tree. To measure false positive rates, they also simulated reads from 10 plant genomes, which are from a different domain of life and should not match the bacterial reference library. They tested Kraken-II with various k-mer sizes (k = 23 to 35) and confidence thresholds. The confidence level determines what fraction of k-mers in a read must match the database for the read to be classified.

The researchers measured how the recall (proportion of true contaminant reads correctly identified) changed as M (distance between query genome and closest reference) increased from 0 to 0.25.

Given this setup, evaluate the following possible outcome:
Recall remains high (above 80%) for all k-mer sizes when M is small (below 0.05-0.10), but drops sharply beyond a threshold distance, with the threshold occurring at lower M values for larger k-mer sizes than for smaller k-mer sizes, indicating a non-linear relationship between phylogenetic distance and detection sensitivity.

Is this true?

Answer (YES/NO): NO